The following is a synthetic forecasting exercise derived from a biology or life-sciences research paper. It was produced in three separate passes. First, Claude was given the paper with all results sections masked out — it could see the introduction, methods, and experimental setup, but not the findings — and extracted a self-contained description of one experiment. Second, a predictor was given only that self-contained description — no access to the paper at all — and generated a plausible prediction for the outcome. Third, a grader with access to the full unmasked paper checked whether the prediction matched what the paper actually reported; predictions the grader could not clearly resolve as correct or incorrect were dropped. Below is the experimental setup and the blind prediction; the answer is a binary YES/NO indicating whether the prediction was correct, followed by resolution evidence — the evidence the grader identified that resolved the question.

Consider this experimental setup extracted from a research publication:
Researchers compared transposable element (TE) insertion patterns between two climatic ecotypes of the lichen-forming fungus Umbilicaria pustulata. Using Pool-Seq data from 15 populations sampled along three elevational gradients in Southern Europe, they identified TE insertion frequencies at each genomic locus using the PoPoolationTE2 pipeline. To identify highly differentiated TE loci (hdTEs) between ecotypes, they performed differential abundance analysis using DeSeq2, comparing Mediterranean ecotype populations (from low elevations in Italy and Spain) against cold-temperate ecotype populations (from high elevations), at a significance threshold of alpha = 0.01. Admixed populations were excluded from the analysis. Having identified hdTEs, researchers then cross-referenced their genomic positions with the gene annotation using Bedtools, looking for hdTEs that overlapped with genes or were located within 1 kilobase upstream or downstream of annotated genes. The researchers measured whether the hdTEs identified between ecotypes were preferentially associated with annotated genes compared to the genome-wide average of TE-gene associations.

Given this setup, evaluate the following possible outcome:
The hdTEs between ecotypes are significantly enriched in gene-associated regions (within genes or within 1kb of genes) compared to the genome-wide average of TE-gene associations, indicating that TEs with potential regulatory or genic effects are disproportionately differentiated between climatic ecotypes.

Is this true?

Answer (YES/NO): NO